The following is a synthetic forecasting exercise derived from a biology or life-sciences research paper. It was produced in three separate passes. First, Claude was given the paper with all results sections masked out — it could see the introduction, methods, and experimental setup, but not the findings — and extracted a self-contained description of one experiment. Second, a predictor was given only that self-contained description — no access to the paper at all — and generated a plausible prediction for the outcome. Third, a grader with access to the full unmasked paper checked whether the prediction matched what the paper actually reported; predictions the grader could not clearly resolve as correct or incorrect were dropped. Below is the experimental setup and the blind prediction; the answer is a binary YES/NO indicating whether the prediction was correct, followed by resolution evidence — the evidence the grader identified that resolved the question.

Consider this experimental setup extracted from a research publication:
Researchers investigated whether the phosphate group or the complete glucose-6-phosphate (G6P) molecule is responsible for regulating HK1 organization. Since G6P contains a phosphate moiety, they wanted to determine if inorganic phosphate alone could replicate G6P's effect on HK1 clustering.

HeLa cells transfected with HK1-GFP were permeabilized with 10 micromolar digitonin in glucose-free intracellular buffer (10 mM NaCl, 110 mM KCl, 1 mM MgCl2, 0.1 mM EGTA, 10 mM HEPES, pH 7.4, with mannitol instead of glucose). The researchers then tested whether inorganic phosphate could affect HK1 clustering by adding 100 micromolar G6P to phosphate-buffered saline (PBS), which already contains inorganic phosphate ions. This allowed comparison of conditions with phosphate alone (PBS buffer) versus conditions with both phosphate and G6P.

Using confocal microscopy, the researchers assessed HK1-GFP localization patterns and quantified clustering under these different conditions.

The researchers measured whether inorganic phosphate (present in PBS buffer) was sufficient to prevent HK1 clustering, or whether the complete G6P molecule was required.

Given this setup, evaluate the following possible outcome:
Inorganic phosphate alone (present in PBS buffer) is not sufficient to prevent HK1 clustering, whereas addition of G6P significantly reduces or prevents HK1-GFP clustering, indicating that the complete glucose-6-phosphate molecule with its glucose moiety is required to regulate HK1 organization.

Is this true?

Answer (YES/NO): NO